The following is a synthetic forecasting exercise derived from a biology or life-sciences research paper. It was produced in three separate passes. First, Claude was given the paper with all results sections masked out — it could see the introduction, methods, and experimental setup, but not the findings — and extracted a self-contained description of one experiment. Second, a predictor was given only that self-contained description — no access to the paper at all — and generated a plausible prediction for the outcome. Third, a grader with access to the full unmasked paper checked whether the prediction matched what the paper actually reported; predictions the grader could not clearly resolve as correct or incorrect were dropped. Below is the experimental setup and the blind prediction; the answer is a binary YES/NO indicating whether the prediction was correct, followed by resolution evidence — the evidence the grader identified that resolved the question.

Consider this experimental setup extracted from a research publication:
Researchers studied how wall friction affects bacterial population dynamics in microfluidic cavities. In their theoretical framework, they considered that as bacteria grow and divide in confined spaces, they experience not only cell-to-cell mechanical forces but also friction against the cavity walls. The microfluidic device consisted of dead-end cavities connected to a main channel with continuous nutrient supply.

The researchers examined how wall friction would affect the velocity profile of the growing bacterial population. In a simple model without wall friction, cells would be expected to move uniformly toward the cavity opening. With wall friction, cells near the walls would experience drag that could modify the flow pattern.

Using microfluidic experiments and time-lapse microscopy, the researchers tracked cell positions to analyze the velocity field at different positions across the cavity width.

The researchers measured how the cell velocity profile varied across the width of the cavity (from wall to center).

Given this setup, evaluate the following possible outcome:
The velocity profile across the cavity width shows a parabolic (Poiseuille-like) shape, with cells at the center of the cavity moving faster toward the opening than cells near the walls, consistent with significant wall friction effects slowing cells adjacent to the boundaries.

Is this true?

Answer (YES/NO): YES